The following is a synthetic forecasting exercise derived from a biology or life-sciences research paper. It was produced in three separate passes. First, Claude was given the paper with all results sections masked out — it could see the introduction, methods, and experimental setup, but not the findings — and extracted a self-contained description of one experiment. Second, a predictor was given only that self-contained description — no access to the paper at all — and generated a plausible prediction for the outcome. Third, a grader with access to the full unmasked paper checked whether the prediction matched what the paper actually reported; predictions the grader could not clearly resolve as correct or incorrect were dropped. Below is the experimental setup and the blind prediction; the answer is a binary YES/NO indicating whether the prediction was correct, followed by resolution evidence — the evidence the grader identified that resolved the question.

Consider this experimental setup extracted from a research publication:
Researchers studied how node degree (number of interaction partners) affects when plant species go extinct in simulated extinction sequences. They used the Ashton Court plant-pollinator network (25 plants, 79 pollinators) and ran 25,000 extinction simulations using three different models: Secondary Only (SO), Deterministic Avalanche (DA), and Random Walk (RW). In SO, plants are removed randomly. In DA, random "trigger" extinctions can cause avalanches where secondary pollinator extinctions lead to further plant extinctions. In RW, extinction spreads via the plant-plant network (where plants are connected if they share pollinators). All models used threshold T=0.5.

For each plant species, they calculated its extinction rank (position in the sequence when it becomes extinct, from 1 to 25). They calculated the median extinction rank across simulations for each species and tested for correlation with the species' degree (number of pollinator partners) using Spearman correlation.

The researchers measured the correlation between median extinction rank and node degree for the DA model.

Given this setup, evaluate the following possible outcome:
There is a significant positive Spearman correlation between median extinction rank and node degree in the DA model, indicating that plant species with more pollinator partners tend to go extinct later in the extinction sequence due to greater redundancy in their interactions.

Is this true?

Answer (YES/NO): YES